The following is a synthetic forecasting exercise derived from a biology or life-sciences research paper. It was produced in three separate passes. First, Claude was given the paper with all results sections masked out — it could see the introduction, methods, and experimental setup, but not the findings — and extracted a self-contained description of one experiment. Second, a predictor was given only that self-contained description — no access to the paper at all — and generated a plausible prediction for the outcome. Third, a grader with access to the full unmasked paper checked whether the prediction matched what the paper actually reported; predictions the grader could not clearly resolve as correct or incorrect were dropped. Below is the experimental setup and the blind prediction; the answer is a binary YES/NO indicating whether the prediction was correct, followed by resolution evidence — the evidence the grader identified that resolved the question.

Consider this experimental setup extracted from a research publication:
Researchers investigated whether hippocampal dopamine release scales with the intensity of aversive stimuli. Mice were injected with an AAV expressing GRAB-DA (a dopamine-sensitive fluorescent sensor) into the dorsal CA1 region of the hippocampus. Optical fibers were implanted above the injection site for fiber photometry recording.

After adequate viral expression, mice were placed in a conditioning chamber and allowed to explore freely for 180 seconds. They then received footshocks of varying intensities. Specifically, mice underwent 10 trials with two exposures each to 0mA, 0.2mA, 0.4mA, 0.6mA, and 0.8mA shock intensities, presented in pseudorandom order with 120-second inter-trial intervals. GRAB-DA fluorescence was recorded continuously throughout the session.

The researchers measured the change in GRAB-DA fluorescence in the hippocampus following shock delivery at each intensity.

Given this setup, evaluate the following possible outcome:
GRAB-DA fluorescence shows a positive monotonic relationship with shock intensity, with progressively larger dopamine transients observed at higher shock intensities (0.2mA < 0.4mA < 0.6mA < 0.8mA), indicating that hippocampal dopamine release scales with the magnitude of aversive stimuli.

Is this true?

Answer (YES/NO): YES